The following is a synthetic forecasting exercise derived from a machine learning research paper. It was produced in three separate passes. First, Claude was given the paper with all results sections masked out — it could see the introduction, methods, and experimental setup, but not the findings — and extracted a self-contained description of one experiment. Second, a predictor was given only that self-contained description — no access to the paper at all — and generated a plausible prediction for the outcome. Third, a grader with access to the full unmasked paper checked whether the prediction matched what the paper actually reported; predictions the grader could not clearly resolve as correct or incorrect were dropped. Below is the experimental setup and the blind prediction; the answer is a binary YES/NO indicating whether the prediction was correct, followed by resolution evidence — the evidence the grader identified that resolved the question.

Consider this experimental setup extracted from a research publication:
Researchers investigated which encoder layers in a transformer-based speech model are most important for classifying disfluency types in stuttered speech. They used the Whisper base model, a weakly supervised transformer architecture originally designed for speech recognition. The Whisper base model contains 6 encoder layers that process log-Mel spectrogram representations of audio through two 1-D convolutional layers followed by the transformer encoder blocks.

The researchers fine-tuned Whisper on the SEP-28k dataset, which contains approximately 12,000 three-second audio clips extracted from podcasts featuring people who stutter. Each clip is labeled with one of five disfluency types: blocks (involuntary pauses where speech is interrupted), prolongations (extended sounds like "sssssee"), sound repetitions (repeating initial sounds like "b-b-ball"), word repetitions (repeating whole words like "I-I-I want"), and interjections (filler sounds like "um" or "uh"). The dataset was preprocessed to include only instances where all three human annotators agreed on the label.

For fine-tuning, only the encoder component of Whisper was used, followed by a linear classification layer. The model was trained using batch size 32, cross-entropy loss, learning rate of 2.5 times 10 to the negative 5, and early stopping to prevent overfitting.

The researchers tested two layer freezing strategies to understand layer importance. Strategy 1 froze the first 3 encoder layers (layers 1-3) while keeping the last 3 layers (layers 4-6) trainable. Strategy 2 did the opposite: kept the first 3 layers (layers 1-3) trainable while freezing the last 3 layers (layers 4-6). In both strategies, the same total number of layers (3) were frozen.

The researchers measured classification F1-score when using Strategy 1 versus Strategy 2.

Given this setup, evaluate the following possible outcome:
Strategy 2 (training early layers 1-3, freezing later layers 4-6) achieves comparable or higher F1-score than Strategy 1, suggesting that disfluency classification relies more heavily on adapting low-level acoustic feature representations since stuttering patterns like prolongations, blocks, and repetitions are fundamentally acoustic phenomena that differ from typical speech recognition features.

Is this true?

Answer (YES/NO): NO